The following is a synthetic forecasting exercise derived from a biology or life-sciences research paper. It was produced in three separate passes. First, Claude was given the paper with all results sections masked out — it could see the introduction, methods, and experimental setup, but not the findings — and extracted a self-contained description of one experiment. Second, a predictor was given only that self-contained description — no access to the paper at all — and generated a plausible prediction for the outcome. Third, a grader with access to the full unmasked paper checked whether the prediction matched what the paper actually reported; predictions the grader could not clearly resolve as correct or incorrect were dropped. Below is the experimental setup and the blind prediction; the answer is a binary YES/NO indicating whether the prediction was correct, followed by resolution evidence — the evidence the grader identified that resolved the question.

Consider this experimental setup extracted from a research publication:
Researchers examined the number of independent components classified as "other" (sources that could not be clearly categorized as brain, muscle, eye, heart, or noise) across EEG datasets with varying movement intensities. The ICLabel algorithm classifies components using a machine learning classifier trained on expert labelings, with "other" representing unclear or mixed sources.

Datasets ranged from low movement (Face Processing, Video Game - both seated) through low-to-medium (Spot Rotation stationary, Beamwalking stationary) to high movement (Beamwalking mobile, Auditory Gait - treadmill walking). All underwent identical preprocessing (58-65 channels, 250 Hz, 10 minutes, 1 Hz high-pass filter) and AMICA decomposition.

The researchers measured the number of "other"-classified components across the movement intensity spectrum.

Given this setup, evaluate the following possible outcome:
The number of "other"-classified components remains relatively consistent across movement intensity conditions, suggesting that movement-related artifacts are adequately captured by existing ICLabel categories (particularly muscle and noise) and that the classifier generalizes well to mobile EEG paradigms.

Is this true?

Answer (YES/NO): NO